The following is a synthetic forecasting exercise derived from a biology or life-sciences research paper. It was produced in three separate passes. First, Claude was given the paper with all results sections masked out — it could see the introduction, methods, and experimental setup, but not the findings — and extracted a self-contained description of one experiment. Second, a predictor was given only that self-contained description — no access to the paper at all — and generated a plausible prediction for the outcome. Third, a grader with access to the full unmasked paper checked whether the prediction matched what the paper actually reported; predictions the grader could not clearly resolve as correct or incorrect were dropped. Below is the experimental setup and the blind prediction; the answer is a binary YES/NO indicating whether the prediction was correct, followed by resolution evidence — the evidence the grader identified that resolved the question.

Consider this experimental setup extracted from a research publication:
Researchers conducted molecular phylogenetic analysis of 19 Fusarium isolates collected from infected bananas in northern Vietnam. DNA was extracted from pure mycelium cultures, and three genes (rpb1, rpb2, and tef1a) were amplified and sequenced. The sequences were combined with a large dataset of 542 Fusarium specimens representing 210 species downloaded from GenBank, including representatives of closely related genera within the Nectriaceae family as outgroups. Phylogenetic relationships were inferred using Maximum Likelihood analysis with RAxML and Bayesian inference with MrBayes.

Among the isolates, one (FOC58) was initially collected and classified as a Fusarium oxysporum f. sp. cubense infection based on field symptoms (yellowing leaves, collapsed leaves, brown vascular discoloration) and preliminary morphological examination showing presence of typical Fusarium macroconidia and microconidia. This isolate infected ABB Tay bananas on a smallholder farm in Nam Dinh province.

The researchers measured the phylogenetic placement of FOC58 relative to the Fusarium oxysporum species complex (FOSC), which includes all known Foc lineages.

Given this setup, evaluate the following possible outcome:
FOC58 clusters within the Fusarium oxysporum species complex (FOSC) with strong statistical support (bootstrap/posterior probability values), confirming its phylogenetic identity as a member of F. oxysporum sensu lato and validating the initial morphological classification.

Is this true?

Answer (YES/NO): NO